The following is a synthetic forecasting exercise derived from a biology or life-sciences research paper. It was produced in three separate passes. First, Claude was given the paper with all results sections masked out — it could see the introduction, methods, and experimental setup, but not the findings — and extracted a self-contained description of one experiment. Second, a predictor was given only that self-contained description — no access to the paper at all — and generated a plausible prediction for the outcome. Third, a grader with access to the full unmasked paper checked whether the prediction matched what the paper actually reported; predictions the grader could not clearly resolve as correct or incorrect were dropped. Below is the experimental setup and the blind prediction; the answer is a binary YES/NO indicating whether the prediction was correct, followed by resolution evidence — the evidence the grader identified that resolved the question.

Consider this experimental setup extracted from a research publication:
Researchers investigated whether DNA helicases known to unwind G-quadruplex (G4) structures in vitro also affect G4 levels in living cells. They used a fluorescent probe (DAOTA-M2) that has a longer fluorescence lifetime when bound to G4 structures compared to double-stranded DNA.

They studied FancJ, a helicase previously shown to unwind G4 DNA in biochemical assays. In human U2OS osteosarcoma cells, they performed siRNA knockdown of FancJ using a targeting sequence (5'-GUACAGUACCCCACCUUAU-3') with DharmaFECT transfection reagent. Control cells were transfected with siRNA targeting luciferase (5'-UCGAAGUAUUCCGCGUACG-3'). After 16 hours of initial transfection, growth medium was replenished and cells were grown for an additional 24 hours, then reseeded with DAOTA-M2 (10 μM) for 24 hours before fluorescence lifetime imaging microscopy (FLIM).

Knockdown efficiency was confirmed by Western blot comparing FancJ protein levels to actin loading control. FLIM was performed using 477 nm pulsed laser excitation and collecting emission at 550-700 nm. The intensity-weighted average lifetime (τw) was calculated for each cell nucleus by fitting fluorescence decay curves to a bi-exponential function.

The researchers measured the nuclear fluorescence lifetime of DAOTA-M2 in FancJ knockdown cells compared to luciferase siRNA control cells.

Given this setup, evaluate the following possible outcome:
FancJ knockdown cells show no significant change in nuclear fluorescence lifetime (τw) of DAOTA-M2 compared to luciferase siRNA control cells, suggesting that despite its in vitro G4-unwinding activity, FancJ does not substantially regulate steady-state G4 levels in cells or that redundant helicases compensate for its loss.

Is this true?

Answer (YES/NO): NO